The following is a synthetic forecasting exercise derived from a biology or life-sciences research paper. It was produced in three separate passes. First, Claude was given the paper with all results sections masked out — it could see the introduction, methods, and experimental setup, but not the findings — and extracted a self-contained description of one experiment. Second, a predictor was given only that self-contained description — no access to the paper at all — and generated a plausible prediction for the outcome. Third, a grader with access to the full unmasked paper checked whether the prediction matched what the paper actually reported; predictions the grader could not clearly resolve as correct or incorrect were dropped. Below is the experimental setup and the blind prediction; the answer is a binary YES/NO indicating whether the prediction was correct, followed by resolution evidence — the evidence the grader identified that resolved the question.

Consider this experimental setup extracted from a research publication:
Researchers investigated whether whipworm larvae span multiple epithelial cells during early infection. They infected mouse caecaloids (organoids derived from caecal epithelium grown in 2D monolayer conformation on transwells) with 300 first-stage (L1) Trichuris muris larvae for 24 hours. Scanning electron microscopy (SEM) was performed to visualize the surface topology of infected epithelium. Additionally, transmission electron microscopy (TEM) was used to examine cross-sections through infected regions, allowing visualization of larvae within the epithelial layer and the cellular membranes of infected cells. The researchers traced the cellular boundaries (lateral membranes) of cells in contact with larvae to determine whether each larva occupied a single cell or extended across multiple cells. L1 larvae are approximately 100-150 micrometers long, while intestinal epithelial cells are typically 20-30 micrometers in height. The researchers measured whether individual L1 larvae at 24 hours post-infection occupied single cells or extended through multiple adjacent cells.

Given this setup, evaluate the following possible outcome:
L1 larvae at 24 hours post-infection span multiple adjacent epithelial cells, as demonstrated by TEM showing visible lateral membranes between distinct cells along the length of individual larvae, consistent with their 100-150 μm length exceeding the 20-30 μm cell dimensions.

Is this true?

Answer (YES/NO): YES